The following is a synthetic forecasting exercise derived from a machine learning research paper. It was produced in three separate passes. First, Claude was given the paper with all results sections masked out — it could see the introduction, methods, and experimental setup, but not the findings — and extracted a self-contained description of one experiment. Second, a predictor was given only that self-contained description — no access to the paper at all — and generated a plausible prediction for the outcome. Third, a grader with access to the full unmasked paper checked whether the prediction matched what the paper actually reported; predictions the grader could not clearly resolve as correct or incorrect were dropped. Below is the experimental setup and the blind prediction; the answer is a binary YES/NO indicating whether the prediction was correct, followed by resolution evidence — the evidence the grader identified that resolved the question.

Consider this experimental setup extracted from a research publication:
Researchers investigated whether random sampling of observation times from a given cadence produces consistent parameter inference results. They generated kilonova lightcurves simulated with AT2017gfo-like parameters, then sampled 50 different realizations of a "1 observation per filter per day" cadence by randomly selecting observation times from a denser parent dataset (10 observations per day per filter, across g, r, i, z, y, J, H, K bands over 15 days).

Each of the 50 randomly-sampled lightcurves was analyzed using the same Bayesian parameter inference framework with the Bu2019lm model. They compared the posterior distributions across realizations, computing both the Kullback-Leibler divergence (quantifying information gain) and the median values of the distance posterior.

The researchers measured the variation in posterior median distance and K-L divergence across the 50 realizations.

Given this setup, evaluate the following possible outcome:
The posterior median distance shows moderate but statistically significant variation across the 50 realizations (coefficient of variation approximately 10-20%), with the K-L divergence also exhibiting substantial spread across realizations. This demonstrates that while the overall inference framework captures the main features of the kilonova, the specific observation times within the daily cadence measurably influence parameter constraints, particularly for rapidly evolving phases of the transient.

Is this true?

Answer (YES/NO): NO